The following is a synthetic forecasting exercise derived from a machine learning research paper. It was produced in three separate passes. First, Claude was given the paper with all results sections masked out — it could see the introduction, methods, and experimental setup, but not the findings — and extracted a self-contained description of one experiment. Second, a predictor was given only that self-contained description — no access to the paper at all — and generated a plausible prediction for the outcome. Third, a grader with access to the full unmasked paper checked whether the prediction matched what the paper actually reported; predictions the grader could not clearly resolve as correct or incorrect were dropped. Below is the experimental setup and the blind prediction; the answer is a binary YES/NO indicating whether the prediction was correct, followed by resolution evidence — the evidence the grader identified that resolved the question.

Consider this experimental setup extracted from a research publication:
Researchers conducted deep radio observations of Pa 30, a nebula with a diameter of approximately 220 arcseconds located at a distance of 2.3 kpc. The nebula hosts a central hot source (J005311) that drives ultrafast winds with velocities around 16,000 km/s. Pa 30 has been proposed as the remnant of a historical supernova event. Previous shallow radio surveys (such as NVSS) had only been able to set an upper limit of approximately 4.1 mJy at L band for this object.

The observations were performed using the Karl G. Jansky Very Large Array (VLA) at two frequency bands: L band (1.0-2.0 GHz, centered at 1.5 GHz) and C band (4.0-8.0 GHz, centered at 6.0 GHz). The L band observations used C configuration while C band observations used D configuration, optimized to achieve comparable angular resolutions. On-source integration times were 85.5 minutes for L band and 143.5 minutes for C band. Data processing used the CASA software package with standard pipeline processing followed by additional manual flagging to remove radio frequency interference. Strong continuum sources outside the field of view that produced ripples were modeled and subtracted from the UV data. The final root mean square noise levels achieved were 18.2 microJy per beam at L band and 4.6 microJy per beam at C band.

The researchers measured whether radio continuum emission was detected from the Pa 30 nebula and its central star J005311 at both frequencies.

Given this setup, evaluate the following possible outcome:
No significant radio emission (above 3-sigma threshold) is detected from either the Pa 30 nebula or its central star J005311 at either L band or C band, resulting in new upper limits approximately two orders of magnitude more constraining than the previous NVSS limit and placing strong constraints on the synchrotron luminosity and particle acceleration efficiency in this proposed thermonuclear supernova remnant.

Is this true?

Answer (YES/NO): NO